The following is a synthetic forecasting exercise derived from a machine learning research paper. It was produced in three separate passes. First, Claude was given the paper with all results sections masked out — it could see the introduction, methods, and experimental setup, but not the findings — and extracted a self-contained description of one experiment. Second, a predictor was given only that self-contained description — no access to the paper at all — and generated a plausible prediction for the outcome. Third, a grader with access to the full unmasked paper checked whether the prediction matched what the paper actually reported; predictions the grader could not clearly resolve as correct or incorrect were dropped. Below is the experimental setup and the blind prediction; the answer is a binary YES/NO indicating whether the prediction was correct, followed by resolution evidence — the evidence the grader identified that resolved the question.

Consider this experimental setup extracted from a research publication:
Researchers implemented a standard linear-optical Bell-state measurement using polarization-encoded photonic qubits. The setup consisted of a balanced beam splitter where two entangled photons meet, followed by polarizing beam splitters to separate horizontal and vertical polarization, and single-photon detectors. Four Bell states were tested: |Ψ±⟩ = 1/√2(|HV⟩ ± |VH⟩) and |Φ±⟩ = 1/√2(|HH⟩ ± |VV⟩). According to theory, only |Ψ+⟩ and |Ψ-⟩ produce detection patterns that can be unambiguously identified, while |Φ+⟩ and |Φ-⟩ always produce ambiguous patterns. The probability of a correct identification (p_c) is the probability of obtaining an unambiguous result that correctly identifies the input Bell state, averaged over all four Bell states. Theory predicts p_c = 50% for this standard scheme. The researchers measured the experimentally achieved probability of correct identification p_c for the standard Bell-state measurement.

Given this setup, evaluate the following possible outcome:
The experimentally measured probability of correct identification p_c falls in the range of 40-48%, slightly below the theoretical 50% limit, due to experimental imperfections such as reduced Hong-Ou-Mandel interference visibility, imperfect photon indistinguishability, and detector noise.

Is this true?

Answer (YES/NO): NO